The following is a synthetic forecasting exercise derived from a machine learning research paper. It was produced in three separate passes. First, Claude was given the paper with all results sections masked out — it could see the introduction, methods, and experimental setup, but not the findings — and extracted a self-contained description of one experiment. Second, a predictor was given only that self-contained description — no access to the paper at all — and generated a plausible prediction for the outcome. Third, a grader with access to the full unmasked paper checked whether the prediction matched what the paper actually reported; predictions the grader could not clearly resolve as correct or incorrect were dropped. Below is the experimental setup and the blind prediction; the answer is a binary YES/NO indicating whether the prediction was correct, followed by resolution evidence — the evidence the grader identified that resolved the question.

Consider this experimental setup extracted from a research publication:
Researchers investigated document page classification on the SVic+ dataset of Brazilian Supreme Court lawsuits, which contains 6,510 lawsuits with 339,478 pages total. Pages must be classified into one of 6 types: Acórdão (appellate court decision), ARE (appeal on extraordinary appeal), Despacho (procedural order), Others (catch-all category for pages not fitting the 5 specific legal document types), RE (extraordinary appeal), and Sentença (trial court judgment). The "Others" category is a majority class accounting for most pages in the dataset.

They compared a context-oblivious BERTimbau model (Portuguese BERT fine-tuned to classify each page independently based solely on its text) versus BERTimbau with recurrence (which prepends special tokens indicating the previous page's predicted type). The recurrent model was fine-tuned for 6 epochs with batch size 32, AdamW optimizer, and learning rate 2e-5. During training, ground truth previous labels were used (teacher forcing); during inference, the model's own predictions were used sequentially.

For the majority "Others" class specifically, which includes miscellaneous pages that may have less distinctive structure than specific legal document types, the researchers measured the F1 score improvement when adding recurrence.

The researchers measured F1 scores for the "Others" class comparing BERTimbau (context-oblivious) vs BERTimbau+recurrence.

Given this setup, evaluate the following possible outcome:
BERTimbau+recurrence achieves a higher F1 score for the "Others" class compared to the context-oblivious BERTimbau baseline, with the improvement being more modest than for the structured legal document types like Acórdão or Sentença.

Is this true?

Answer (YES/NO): YES